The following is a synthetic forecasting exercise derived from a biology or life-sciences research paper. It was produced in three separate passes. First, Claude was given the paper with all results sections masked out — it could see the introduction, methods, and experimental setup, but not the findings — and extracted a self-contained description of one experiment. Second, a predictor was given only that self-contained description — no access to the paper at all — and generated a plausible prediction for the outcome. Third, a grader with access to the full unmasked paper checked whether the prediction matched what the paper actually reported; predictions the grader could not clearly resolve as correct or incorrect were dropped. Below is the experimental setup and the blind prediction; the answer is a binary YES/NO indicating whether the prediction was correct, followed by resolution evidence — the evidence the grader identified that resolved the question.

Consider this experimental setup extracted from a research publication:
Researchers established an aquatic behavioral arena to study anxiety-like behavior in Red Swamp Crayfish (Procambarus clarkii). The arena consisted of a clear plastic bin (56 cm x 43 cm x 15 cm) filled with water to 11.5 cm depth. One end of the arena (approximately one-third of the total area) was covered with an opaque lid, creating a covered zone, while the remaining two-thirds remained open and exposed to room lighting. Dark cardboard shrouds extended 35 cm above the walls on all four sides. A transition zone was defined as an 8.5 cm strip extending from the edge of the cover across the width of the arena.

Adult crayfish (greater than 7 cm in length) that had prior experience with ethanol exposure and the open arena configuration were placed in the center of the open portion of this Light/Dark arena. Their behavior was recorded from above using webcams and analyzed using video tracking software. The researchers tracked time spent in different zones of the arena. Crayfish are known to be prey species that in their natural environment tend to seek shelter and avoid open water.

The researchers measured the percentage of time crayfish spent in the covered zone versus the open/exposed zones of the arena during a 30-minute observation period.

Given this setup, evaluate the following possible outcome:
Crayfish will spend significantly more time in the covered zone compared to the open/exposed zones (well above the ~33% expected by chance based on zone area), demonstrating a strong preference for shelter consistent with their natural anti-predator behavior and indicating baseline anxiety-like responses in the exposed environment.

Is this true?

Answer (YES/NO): YES